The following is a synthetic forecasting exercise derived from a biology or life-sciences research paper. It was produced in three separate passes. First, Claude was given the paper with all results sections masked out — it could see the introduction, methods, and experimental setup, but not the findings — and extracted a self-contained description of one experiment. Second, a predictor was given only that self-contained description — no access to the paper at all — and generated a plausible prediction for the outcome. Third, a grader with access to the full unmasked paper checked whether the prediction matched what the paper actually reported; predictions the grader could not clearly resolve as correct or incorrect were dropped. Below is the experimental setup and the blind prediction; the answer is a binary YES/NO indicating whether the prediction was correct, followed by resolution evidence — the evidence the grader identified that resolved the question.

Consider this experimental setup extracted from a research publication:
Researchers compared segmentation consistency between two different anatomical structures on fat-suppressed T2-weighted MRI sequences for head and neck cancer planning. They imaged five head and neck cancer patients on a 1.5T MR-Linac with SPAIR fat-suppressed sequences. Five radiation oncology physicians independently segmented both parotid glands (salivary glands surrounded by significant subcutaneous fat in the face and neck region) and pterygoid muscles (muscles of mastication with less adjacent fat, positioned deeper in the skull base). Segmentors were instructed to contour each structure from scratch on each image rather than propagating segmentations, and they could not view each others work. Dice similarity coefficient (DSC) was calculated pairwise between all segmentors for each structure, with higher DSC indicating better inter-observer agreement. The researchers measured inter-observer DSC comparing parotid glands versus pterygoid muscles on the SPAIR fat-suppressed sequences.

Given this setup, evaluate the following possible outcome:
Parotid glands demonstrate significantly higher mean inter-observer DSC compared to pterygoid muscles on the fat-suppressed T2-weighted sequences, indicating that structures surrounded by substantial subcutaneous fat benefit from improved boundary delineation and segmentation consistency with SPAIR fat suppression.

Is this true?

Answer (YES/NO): YES